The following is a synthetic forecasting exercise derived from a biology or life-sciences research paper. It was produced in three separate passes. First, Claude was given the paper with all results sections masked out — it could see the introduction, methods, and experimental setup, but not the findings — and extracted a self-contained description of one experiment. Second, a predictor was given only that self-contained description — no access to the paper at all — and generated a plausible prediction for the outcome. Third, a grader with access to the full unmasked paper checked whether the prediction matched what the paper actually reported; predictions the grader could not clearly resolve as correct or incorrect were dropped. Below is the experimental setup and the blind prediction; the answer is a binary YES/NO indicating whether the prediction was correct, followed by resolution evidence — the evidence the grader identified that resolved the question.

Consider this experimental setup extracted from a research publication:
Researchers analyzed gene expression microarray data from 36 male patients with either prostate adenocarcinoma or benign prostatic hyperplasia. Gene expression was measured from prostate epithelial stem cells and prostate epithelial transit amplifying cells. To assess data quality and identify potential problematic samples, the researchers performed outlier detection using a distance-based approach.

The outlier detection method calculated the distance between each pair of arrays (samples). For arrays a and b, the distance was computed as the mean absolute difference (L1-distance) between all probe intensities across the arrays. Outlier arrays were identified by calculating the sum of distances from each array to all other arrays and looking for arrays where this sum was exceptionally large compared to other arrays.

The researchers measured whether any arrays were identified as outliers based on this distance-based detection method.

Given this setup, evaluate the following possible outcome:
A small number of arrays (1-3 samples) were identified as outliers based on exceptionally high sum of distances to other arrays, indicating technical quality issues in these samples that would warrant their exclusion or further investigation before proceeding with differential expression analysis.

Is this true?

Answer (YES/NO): NO